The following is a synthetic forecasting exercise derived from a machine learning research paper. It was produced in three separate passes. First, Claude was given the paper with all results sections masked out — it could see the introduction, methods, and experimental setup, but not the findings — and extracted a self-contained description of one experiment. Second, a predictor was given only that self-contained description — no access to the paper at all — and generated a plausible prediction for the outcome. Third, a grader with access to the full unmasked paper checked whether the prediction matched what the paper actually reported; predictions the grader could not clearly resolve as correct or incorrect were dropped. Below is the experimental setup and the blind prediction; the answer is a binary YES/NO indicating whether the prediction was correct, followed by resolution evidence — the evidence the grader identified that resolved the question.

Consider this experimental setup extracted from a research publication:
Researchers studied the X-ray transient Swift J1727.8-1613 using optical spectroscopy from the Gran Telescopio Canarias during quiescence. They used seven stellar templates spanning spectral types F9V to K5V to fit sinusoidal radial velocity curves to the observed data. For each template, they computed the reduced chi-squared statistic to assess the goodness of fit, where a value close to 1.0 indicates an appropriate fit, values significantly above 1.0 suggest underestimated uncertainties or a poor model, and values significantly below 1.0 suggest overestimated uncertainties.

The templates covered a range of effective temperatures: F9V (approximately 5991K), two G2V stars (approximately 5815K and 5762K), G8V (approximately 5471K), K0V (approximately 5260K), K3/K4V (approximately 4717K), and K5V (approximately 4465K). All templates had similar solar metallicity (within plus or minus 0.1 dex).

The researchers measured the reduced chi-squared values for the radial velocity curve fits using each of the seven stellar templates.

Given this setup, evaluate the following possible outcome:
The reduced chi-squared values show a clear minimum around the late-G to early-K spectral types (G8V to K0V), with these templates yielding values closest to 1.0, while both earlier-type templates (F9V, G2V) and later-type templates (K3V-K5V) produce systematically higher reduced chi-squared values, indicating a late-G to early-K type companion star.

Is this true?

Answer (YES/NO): NO